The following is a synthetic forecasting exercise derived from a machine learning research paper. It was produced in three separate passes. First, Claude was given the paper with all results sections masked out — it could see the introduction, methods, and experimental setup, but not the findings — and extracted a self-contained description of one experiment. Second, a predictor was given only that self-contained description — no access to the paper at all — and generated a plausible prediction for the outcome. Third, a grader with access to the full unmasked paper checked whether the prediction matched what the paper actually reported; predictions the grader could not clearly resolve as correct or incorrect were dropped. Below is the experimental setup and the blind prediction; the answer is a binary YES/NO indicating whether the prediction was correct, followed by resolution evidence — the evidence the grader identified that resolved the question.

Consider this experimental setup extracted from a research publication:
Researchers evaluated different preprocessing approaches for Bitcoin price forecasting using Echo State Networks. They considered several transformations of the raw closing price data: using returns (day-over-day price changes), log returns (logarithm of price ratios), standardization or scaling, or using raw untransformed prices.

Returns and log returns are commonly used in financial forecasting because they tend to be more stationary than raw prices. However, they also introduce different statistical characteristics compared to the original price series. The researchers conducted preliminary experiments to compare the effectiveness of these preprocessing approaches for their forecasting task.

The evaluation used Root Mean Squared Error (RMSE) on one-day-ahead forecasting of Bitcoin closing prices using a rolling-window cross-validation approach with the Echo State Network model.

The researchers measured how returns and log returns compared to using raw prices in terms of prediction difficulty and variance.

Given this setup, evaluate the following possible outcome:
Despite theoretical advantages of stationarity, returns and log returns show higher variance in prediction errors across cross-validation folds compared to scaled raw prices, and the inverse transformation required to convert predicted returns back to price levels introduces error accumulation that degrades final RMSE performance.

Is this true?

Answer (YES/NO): NO